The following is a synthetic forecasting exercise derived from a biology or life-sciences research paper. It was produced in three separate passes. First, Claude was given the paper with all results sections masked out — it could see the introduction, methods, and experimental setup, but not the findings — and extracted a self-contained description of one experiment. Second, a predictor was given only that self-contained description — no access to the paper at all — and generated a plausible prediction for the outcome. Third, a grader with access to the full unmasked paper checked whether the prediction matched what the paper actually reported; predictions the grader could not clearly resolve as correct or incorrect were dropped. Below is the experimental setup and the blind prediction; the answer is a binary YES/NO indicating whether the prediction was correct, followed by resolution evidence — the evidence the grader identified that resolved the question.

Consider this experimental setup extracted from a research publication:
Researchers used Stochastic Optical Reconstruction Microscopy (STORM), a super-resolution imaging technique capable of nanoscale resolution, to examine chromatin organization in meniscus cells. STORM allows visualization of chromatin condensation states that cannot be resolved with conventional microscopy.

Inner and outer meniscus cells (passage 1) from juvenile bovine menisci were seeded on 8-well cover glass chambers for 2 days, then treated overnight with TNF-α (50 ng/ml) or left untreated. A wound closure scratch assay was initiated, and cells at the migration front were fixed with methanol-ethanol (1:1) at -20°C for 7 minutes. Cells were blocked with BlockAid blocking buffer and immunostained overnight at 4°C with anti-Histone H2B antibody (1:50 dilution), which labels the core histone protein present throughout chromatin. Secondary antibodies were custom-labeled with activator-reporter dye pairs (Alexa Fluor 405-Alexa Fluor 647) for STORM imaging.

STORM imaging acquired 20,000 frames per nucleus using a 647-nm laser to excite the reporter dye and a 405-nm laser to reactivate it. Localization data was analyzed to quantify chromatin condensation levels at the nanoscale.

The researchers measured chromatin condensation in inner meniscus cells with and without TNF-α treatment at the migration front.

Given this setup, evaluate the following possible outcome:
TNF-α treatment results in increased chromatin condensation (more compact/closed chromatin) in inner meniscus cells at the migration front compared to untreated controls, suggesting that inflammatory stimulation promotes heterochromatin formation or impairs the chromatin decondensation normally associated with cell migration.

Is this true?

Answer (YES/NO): NO